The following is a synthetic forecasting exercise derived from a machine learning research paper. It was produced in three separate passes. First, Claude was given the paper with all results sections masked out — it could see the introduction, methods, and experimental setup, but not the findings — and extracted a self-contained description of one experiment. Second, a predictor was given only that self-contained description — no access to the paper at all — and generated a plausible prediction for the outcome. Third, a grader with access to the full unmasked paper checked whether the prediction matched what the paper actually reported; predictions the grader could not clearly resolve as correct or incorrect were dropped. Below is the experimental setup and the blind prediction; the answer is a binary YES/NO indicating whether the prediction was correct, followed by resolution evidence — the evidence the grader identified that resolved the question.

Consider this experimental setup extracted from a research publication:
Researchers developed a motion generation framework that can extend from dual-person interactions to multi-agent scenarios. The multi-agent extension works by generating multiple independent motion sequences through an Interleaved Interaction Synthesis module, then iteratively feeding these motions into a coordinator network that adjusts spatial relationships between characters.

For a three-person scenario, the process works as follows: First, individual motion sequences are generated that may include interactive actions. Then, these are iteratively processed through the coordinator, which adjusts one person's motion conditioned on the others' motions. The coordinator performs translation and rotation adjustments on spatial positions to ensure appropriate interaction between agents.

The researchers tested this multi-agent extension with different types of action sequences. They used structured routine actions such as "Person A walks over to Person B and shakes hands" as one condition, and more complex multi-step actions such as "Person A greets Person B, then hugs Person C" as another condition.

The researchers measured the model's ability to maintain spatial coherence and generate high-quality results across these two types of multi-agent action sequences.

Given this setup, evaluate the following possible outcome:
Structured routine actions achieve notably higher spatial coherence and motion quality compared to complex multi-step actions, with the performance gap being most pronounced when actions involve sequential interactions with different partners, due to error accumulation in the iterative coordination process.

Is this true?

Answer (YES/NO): NO